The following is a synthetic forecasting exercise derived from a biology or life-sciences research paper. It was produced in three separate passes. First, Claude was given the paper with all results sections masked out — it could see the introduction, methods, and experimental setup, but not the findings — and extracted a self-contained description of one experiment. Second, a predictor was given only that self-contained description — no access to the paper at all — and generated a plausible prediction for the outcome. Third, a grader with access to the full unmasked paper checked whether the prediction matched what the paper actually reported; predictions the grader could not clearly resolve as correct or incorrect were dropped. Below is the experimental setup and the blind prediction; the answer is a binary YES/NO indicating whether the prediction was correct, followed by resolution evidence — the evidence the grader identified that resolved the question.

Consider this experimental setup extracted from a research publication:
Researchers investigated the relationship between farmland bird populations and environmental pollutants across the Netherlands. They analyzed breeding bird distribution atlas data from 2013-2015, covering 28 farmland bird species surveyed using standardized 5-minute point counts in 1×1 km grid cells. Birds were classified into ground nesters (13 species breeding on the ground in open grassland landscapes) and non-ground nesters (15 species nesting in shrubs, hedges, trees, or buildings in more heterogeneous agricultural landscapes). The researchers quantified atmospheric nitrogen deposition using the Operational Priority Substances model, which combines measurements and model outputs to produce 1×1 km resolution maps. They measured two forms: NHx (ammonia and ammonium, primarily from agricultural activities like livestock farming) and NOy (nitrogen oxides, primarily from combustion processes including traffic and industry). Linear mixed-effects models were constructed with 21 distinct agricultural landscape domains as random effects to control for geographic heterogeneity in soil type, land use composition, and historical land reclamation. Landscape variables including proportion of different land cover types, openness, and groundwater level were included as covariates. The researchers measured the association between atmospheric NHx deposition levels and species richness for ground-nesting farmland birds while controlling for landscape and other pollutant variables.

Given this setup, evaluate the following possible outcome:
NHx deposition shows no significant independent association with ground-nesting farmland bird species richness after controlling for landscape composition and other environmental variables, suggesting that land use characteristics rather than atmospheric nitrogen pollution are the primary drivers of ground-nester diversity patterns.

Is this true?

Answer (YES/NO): NO